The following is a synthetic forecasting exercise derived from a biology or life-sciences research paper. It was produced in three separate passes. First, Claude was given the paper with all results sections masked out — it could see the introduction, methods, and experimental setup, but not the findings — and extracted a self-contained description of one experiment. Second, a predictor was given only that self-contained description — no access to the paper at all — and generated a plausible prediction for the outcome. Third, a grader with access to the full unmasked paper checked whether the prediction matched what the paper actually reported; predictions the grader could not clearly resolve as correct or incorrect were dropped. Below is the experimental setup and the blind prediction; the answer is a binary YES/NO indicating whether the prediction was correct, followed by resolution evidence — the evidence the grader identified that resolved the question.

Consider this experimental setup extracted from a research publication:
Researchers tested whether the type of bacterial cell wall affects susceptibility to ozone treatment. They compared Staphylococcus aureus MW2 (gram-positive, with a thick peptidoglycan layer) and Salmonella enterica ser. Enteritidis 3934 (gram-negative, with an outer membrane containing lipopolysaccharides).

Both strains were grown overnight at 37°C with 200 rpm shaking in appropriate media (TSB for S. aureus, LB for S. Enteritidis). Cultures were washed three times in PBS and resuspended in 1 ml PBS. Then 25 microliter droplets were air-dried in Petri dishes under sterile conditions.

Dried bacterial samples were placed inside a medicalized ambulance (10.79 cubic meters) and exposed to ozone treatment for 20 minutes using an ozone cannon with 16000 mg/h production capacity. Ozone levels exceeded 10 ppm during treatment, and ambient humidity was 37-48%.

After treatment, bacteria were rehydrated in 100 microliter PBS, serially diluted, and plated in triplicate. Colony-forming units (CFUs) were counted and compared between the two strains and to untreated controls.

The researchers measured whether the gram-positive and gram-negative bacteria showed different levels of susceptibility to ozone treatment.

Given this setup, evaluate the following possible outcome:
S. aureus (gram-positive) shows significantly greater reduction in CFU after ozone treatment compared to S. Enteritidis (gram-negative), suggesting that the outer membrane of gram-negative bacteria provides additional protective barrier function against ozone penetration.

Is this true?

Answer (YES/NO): NO